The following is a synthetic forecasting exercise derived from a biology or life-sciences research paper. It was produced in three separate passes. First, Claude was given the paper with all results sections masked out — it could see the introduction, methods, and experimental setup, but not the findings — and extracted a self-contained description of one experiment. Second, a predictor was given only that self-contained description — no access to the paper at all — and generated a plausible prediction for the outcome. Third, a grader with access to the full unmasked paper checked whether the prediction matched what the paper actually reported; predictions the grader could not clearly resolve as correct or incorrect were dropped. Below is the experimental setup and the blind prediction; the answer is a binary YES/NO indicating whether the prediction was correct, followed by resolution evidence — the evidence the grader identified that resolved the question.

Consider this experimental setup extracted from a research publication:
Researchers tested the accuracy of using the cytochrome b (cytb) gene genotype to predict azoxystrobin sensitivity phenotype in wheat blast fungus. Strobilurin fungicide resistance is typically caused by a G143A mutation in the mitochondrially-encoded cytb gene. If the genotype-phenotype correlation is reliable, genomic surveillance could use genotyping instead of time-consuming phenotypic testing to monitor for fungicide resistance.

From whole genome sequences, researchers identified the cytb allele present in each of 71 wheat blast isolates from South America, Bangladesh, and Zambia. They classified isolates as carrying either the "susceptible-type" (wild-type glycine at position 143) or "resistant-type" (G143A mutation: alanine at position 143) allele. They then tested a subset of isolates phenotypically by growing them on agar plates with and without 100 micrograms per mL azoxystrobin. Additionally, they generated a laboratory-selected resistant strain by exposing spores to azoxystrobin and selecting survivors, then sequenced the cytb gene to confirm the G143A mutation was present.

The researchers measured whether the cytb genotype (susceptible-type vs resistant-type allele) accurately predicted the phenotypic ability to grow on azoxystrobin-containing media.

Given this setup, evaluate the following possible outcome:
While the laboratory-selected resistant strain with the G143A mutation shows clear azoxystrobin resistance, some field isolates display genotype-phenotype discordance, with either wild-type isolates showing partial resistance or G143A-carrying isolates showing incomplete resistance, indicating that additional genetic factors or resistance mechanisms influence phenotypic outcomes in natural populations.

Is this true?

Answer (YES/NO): NO